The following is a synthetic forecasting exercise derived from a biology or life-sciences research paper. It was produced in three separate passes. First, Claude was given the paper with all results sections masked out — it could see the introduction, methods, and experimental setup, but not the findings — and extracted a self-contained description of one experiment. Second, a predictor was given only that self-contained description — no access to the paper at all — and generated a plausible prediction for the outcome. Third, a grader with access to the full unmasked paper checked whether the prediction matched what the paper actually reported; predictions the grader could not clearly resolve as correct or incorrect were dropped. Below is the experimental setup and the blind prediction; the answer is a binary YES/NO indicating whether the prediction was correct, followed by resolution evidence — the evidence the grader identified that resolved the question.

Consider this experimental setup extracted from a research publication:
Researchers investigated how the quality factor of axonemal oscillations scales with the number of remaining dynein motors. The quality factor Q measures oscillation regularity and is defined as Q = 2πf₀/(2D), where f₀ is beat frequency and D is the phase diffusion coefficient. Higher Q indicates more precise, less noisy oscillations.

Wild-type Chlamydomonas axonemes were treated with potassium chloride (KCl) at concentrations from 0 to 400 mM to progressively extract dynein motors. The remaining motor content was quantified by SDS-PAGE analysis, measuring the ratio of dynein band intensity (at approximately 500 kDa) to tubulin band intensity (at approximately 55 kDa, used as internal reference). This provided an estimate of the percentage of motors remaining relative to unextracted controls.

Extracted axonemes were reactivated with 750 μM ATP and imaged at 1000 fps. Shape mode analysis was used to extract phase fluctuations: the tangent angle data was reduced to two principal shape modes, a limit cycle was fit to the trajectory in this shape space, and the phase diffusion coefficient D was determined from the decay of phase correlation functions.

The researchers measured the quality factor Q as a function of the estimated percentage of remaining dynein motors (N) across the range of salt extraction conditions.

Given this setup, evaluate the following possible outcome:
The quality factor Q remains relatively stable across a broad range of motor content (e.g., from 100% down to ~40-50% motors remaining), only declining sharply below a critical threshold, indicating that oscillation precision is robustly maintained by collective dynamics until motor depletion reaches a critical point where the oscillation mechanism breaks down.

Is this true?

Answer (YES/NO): NO